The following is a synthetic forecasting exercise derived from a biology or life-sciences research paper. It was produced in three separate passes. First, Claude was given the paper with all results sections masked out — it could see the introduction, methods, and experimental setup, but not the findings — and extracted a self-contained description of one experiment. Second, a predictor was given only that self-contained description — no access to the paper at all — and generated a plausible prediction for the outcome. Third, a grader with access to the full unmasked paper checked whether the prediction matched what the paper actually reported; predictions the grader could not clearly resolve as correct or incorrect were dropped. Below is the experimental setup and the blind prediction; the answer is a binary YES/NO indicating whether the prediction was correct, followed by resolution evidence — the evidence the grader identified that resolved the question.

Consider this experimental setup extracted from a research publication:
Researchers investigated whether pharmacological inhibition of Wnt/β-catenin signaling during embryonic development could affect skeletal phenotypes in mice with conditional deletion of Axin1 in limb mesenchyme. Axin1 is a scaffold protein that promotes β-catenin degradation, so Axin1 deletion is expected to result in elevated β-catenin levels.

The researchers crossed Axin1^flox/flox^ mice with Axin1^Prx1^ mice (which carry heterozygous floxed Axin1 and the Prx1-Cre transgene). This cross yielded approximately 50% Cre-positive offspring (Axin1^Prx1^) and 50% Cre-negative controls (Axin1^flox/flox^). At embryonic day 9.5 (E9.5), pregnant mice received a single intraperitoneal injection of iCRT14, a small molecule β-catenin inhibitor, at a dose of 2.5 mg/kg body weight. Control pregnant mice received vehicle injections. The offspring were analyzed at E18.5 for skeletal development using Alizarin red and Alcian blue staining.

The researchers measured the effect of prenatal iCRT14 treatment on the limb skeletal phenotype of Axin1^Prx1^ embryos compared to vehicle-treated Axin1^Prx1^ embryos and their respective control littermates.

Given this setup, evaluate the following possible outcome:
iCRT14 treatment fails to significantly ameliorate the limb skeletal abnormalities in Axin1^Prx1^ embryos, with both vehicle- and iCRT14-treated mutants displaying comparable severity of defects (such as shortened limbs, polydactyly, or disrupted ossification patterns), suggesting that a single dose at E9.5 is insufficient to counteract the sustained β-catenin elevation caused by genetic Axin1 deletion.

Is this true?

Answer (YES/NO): NO